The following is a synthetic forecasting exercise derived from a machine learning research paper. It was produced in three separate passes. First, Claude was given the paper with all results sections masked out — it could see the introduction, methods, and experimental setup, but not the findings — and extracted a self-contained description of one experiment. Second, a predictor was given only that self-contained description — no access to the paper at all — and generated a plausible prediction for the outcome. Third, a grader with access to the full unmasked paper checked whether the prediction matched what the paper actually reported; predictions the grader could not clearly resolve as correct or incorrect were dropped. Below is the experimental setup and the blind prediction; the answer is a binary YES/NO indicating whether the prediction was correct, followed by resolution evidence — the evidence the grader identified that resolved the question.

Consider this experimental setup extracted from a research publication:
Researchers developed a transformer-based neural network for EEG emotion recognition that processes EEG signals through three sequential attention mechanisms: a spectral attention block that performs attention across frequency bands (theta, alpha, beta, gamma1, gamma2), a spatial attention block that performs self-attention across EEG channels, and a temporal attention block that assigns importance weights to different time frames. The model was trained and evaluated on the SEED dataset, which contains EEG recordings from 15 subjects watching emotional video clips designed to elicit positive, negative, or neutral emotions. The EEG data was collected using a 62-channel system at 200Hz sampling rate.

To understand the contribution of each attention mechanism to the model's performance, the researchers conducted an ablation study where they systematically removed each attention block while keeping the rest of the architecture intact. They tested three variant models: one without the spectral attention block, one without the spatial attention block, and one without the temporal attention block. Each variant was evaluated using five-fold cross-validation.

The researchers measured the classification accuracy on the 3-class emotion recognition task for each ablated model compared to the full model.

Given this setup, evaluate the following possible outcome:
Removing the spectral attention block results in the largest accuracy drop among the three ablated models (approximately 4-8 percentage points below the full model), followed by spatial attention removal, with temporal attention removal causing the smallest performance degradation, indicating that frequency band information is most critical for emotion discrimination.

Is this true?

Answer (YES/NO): YES